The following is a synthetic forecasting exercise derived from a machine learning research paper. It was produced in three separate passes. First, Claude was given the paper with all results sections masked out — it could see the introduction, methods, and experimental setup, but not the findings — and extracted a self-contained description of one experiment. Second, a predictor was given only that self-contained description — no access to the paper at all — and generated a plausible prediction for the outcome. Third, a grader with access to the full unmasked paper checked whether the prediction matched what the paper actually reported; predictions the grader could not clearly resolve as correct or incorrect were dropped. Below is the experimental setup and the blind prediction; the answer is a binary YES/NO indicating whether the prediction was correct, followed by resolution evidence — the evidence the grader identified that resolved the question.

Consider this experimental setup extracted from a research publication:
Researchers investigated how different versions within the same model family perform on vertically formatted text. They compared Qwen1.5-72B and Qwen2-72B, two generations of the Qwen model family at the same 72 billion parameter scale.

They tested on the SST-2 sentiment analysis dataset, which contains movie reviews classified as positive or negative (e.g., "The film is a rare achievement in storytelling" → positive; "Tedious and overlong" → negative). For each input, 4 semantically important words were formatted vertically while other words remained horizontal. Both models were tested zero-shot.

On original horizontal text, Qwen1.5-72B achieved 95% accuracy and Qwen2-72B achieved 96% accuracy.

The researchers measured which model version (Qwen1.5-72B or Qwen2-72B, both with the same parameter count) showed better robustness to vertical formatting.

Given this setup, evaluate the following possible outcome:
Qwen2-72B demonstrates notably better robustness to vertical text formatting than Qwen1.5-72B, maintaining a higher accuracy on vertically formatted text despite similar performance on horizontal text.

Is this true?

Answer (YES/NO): NO